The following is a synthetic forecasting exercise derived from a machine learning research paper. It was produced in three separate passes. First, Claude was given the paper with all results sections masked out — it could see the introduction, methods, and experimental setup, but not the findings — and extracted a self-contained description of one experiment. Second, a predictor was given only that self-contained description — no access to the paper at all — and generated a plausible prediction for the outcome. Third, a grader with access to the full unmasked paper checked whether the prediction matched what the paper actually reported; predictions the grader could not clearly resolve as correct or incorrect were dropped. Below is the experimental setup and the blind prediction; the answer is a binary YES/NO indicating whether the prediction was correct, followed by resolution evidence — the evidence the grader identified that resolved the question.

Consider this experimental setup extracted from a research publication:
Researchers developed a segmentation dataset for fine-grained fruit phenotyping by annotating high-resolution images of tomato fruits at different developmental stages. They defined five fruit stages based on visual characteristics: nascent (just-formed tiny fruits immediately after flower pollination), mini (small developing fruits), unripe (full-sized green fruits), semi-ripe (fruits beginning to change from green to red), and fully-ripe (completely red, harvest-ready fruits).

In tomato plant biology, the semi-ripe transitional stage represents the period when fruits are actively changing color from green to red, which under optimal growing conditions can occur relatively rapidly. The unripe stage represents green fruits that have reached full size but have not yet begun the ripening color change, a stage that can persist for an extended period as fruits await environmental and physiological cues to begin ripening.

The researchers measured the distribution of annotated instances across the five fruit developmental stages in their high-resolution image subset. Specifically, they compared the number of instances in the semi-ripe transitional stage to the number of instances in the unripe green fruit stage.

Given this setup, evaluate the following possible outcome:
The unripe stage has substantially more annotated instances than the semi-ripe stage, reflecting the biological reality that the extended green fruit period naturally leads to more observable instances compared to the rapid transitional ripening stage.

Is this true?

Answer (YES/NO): YES